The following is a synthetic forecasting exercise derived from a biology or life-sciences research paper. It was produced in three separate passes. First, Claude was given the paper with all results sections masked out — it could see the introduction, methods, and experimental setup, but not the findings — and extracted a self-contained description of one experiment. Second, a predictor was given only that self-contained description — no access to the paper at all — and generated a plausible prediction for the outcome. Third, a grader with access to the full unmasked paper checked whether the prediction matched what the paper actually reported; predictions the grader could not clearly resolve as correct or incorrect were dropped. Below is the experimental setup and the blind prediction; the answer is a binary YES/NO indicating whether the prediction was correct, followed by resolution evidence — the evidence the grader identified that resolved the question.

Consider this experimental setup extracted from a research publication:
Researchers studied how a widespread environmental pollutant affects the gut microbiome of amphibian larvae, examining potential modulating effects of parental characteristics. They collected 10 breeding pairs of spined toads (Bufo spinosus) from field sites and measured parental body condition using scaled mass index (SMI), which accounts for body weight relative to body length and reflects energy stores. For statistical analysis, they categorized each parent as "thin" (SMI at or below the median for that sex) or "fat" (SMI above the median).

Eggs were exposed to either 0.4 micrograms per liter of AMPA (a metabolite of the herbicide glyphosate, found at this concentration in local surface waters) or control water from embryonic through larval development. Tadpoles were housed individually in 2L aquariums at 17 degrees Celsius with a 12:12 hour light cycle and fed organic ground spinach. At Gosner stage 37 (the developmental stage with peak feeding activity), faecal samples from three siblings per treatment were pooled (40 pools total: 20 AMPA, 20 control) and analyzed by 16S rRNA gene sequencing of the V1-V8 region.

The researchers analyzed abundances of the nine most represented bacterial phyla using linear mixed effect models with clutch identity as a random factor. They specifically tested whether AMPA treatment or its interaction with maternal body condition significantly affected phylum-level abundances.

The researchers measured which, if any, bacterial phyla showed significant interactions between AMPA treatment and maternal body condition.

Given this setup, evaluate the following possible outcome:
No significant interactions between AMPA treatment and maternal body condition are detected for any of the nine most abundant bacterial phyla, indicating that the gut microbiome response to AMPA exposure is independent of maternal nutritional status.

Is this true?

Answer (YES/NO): NO